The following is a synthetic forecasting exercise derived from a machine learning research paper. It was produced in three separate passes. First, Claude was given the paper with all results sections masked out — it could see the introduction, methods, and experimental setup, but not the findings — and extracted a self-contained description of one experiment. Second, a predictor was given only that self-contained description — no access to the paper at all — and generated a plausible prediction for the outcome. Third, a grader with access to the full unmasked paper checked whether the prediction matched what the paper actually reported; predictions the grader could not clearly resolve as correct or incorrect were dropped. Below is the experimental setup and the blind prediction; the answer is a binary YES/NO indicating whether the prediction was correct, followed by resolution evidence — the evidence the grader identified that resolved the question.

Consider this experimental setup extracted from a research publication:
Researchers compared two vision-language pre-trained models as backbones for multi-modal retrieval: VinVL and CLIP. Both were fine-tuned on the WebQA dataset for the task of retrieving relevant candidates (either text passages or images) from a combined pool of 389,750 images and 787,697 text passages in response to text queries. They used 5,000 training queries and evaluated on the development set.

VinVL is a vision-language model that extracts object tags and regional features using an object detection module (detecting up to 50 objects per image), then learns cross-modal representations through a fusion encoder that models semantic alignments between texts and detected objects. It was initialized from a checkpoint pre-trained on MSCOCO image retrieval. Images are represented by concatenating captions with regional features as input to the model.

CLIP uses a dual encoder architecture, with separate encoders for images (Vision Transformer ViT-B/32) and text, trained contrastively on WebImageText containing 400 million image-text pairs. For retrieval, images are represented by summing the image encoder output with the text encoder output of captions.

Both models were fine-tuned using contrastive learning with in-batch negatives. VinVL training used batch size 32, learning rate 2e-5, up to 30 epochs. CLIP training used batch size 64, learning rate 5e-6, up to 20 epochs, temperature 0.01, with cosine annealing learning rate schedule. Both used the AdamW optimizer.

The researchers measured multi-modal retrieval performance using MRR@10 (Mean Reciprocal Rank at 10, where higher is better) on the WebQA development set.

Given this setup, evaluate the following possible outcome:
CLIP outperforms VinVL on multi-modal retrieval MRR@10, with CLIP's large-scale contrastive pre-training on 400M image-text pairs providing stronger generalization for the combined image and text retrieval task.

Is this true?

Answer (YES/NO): YES